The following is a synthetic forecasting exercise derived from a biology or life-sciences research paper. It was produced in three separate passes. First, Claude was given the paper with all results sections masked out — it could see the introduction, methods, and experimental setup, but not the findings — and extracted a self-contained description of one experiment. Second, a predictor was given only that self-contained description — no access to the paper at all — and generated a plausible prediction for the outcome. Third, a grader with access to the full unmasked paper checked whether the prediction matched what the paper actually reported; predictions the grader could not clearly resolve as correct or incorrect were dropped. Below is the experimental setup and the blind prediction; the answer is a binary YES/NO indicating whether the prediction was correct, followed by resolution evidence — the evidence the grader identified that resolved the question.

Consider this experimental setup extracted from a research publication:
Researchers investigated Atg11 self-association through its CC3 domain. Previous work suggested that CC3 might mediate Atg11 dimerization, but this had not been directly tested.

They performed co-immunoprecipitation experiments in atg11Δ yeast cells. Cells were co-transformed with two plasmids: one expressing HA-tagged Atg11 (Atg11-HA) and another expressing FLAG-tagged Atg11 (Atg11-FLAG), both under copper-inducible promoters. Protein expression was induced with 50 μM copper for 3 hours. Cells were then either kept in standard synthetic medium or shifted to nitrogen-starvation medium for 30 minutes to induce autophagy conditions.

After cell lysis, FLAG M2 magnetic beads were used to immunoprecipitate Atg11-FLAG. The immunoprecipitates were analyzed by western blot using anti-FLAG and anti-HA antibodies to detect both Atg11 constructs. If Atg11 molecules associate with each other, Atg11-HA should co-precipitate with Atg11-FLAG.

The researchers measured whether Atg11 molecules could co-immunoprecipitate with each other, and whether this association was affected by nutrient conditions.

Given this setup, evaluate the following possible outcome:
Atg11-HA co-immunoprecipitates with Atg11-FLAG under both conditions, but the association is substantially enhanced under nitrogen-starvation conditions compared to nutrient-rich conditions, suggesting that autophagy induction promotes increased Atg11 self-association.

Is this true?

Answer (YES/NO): NO